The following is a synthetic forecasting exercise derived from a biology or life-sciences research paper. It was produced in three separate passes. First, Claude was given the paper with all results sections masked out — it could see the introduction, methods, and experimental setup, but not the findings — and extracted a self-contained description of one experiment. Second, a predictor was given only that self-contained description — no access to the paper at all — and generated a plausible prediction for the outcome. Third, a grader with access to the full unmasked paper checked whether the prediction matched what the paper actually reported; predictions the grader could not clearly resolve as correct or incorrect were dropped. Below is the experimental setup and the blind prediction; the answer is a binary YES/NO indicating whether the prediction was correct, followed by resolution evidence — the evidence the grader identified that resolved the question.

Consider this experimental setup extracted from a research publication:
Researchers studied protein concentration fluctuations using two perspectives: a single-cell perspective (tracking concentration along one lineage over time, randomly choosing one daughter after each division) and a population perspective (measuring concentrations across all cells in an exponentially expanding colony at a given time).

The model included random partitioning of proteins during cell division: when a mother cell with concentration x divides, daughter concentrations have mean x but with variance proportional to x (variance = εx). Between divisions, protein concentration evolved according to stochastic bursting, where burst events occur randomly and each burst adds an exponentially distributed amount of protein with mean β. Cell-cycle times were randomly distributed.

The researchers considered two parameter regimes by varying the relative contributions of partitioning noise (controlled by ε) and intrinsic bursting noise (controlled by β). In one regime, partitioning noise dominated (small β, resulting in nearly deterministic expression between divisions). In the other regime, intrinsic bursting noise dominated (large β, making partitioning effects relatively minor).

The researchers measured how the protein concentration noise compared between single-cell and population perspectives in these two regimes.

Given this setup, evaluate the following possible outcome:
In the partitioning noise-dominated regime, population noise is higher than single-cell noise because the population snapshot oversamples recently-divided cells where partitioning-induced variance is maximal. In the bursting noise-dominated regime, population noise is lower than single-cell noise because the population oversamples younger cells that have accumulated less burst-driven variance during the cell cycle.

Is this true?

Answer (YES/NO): NO